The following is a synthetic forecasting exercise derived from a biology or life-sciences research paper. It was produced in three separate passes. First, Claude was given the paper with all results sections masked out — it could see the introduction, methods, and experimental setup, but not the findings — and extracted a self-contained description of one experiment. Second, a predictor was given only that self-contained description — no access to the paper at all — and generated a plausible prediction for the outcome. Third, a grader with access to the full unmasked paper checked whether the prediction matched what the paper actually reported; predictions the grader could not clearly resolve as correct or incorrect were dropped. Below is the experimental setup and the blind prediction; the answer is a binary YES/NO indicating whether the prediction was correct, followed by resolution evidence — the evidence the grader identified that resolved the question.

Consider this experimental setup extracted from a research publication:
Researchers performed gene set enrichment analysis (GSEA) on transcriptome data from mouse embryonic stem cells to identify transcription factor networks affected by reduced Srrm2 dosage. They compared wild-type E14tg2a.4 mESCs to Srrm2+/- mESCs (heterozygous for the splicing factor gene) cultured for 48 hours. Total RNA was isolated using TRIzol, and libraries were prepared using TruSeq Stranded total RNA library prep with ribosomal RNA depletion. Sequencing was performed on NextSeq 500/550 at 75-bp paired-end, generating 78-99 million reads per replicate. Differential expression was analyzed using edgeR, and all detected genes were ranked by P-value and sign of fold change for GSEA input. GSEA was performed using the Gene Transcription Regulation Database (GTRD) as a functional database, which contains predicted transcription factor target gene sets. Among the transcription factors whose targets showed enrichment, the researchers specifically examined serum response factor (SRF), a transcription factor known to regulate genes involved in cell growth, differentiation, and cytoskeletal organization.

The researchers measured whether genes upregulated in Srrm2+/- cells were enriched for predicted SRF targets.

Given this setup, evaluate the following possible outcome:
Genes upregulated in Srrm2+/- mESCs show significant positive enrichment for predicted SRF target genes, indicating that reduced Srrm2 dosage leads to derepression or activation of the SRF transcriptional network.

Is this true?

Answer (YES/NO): YES